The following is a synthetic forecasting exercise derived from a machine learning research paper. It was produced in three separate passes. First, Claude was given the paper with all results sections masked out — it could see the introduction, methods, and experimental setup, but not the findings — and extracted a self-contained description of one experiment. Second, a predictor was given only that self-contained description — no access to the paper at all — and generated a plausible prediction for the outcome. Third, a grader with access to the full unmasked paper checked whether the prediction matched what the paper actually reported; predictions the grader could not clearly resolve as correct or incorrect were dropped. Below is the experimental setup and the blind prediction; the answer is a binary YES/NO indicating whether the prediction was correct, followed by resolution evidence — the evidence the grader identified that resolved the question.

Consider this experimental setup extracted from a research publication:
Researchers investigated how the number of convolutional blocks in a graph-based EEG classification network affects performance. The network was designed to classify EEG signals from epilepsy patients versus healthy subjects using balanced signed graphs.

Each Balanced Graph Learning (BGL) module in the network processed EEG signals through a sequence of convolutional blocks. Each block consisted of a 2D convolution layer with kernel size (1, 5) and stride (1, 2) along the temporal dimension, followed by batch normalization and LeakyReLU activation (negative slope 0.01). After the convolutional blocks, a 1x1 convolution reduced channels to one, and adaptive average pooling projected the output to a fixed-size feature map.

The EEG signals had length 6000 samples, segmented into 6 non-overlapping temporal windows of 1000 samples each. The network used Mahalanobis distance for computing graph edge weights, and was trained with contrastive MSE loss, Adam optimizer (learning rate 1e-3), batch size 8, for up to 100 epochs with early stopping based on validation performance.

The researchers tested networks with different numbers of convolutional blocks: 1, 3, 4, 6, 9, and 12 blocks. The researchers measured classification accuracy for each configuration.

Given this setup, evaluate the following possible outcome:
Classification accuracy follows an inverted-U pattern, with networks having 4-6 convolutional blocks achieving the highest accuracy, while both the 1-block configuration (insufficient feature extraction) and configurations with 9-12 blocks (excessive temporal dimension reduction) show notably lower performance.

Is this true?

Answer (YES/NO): NO